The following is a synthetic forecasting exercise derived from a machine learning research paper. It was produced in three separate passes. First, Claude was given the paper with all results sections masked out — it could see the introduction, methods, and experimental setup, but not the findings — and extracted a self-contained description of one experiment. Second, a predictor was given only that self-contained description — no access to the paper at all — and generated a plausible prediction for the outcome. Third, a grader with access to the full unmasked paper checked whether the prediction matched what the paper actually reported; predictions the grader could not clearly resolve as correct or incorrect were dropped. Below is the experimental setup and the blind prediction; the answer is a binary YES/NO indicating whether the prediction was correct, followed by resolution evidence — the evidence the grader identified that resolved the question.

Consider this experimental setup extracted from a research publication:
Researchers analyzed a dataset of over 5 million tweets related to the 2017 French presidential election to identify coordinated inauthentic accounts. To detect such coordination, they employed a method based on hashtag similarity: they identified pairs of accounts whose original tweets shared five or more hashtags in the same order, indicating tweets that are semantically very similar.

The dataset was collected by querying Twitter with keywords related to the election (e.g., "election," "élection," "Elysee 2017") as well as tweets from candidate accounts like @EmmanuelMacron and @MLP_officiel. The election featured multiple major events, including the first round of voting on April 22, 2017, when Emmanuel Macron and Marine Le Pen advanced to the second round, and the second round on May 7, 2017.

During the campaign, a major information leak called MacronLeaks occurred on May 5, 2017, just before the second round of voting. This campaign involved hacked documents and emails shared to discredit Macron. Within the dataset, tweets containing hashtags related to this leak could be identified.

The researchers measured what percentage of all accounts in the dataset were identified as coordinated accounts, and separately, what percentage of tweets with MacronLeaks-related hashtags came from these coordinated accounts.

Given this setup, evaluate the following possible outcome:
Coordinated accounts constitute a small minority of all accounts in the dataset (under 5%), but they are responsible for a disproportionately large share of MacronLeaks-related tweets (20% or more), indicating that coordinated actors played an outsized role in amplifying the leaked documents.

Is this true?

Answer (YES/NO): NO